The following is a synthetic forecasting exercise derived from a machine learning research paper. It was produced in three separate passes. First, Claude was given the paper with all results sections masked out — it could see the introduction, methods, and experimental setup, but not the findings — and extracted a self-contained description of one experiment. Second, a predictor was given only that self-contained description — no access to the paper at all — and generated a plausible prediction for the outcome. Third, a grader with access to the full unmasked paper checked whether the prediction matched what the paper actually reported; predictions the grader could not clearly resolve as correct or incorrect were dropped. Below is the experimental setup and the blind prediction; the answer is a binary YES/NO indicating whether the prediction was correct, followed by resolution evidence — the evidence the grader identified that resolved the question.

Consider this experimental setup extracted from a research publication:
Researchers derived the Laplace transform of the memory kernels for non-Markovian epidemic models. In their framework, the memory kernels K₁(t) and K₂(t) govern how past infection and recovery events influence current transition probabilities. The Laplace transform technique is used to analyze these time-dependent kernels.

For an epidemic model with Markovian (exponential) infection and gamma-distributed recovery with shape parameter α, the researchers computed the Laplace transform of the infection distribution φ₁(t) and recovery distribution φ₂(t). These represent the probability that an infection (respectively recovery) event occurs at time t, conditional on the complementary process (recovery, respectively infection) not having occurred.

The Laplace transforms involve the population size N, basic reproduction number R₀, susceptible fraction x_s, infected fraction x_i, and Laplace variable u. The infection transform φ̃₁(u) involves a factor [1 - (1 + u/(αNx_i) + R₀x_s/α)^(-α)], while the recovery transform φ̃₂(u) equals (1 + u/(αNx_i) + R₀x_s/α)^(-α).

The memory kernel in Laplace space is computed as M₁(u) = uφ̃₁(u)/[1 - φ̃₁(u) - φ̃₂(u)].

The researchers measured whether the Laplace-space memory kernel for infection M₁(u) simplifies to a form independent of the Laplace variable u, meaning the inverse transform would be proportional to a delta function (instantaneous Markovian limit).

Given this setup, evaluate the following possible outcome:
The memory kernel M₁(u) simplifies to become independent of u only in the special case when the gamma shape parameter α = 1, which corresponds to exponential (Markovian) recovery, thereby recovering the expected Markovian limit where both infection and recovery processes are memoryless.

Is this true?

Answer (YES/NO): NO